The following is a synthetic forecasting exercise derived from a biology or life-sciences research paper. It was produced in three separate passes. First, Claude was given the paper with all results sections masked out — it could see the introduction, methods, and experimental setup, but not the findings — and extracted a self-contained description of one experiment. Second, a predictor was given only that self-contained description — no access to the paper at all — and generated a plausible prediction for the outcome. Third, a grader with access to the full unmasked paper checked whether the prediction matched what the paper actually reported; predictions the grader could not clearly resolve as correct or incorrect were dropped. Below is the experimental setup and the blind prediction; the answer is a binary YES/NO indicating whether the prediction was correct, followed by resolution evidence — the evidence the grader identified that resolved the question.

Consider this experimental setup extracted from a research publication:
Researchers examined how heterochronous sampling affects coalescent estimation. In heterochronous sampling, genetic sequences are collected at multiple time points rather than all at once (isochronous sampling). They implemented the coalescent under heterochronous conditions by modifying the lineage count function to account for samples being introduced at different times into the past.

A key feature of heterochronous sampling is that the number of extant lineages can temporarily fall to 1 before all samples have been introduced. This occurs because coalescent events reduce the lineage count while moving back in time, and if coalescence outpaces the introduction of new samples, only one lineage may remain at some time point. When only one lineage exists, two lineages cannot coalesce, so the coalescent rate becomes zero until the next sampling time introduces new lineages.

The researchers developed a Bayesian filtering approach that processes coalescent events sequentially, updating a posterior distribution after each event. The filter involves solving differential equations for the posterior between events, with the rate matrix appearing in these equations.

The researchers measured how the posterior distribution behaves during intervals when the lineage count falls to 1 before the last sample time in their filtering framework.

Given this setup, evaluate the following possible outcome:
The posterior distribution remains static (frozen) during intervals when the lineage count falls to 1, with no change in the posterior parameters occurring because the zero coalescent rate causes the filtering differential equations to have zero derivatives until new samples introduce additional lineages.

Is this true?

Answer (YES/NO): YES